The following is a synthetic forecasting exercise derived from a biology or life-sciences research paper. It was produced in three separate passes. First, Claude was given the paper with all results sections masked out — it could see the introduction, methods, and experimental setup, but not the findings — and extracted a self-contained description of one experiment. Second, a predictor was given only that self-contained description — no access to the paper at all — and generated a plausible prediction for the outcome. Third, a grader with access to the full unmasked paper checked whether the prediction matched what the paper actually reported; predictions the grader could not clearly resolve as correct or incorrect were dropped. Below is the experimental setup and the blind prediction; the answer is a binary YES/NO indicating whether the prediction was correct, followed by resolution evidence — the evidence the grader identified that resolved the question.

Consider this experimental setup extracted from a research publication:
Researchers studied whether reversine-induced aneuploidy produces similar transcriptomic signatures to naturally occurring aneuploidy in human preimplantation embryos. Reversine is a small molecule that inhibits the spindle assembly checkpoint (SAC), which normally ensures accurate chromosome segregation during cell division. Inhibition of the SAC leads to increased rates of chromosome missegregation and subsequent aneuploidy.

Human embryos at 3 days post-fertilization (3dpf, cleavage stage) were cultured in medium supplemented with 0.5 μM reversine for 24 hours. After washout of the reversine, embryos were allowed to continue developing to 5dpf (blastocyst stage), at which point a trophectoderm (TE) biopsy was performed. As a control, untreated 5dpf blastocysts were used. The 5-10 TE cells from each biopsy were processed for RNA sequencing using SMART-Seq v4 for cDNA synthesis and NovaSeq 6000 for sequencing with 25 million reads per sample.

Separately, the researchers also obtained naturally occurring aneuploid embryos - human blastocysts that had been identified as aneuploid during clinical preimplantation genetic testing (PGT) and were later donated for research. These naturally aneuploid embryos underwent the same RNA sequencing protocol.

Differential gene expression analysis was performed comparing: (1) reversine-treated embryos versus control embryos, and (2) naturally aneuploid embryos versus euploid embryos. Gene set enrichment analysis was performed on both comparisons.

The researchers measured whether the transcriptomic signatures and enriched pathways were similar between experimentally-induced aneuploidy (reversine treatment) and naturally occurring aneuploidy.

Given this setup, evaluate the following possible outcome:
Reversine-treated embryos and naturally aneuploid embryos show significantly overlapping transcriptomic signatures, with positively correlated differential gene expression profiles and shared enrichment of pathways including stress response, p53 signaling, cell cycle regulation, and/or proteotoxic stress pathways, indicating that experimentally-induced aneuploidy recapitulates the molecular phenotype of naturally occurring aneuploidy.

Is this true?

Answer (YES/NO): NO